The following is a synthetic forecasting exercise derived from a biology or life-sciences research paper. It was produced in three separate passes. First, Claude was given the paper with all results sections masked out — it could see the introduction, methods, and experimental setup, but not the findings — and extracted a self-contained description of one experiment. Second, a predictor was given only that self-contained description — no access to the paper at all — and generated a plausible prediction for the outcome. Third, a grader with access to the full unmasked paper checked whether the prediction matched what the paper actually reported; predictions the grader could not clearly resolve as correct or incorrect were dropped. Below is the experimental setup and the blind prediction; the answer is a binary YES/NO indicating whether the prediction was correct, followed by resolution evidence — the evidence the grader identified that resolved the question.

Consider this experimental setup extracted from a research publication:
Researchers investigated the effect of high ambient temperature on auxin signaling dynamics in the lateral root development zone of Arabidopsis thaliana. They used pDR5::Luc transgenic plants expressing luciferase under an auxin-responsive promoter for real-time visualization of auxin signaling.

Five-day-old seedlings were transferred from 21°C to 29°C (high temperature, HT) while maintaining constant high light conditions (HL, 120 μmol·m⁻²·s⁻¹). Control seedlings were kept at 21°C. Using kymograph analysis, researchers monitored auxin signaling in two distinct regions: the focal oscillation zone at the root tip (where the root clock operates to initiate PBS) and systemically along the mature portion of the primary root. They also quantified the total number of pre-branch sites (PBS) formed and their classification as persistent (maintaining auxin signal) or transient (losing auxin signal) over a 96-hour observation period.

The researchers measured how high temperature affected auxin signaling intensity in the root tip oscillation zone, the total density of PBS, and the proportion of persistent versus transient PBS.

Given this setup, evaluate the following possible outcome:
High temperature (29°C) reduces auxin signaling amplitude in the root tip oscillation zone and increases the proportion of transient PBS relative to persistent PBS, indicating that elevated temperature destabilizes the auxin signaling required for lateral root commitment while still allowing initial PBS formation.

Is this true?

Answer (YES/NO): NO